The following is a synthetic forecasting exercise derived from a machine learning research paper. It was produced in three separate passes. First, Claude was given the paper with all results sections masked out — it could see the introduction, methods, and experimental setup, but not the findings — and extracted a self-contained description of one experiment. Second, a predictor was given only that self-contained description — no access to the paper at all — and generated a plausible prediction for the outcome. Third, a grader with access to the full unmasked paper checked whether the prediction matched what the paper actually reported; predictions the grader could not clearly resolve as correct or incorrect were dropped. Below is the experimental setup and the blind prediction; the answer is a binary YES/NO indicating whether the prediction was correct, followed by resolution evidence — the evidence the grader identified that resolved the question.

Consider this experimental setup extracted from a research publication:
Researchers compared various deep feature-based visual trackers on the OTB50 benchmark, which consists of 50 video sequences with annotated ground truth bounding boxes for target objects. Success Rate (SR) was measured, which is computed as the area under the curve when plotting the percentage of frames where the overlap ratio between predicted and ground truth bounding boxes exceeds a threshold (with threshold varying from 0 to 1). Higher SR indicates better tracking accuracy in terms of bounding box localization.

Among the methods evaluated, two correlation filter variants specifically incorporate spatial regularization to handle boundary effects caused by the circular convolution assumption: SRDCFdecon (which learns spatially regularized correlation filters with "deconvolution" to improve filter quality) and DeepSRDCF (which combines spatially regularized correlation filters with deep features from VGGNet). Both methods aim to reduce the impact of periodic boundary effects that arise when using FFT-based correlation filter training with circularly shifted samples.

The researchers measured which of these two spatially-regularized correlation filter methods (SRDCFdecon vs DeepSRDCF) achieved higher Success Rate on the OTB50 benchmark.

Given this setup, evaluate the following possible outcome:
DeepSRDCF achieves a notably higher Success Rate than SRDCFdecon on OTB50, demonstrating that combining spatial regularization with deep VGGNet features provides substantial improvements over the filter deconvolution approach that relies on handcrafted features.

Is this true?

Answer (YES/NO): NO